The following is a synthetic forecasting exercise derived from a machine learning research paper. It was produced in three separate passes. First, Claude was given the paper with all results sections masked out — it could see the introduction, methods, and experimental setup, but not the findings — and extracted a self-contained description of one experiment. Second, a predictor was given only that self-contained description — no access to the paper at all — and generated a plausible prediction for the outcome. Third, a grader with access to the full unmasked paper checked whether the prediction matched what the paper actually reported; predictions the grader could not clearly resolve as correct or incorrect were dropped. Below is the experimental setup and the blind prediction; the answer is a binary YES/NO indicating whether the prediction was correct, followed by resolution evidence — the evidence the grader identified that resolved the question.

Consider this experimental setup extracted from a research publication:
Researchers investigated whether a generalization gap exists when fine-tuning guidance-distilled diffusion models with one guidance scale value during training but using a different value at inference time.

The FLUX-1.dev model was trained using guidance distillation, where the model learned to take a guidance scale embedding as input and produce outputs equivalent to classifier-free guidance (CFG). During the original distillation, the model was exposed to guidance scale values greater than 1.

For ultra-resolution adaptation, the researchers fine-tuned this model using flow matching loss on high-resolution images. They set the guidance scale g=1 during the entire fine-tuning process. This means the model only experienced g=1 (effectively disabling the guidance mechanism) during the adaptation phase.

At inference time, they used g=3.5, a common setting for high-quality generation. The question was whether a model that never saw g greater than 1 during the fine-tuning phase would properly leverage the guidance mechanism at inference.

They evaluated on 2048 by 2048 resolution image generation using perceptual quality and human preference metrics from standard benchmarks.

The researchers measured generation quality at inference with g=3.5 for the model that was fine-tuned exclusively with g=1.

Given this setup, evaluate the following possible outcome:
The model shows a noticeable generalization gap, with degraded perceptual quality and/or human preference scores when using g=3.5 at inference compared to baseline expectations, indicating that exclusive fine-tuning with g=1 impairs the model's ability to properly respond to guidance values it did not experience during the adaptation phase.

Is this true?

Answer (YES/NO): NO